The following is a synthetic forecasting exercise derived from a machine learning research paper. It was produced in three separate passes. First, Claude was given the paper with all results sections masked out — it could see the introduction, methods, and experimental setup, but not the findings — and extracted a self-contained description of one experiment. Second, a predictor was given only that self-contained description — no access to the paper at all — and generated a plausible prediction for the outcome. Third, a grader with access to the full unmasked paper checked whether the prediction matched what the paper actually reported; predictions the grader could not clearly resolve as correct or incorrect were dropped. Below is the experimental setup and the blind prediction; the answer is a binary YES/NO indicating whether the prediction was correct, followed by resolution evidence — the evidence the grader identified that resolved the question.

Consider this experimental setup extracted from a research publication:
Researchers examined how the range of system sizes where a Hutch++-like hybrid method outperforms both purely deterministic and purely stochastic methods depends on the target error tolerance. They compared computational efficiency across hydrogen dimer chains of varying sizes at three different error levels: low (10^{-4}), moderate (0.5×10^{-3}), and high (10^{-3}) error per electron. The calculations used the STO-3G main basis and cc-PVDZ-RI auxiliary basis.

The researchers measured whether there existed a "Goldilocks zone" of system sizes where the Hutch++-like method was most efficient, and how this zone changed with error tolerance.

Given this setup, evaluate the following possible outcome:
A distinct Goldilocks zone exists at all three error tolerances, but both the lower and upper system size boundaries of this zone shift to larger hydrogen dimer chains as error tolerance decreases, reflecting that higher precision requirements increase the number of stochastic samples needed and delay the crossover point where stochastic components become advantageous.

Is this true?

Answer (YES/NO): NO